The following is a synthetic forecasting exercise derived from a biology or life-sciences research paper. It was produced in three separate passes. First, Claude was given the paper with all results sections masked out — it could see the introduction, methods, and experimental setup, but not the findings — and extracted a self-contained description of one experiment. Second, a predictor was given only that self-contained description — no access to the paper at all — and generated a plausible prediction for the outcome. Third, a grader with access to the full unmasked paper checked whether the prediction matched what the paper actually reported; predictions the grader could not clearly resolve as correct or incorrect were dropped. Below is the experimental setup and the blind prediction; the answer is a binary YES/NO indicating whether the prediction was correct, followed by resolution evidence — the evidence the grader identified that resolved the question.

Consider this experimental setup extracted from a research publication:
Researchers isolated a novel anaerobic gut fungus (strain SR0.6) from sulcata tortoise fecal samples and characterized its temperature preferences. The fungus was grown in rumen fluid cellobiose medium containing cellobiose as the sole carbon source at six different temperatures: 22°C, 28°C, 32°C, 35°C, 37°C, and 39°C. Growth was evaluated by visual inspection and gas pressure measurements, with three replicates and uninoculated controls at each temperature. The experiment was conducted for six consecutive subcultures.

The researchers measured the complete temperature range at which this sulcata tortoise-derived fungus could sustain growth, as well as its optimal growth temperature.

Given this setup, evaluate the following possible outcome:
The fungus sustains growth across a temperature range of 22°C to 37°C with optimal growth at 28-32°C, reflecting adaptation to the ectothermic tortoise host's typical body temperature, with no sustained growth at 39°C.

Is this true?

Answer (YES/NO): NO